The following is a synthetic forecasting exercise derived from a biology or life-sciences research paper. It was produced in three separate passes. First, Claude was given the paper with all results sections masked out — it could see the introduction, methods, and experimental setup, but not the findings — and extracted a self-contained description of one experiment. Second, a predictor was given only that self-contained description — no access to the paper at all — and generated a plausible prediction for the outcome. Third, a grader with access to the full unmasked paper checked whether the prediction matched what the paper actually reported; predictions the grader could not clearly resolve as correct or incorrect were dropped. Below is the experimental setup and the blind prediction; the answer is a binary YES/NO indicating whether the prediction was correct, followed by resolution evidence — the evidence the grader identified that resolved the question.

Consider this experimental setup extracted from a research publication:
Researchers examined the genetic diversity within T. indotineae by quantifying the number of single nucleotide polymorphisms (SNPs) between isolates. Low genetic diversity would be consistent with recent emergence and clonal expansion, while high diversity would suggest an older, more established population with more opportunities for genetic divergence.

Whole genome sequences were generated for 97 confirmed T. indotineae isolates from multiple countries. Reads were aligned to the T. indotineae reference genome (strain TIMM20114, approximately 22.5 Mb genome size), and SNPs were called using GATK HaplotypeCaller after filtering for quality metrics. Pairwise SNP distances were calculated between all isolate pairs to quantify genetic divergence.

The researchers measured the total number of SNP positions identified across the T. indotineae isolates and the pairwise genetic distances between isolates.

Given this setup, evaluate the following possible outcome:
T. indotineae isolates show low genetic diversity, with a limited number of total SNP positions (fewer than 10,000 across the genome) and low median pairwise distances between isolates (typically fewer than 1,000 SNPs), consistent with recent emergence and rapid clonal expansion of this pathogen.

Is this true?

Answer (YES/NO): YES